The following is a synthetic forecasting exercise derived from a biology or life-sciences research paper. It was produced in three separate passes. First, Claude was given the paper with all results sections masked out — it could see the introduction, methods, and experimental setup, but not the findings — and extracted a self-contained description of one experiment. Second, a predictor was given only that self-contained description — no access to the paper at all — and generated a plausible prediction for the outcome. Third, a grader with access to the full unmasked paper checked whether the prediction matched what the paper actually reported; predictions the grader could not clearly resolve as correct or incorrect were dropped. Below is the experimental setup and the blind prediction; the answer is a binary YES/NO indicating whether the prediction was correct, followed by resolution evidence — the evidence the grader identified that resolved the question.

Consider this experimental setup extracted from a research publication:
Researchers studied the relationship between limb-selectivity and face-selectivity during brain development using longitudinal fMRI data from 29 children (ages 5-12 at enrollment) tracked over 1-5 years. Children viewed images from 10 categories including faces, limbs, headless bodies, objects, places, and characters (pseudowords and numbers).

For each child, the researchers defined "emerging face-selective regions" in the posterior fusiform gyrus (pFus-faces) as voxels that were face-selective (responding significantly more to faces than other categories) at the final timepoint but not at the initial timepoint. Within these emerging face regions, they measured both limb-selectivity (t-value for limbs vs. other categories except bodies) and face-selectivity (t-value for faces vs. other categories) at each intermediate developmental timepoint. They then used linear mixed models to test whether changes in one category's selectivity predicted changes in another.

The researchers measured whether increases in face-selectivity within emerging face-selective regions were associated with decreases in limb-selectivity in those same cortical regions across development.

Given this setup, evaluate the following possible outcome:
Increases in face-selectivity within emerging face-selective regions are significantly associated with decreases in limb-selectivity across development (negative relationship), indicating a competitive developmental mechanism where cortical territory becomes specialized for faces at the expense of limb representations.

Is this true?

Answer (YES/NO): YES